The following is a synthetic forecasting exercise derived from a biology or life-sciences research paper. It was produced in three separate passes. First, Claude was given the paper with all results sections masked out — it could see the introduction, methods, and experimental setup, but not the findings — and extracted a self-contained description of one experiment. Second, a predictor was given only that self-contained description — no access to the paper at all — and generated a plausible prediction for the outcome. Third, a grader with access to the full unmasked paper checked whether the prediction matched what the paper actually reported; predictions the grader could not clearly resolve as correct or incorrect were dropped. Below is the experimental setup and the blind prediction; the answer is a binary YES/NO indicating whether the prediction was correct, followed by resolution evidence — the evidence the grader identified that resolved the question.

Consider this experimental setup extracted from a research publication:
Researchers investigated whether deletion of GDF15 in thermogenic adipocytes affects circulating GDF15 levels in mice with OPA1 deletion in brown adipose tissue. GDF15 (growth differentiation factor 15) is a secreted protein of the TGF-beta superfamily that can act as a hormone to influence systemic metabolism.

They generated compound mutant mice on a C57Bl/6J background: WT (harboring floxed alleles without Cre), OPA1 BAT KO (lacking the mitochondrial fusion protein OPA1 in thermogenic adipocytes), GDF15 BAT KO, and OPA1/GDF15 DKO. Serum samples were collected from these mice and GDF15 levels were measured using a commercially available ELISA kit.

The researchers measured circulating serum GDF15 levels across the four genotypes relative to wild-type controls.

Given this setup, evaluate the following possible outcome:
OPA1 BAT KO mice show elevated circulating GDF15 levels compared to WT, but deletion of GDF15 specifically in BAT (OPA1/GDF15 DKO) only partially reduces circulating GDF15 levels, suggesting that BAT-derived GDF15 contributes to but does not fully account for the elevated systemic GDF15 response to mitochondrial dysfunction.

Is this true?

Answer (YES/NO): NO